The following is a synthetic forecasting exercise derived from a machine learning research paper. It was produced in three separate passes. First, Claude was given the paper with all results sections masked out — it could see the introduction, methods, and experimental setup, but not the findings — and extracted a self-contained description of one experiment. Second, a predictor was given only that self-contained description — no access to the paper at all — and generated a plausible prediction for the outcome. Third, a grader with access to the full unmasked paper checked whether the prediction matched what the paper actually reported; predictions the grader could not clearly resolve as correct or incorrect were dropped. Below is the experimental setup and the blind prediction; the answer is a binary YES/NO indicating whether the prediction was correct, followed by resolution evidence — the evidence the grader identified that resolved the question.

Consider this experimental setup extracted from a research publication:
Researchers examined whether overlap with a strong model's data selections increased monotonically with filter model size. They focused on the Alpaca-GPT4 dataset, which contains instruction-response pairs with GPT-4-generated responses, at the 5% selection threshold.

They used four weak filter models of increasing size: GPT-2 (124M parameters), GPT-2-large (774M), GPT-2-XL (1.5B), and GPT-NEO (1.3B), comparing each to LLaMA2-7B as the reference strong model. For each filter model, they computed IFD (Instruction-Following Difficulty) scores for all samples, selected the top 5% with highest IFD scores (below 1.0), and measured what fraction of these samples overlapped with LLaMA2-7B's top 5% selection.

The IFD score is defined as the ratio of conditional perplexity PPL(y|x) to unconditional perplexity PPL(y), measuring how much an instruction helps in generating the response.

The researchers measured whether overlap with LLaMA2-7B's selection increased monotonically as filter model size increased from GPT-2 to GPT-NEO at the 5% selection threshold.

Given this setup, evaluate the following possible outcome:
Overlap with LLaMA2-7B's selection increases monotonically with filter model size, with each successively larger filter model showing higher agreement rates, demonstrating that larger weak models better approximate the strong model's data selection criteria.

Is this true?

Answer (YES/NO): NO